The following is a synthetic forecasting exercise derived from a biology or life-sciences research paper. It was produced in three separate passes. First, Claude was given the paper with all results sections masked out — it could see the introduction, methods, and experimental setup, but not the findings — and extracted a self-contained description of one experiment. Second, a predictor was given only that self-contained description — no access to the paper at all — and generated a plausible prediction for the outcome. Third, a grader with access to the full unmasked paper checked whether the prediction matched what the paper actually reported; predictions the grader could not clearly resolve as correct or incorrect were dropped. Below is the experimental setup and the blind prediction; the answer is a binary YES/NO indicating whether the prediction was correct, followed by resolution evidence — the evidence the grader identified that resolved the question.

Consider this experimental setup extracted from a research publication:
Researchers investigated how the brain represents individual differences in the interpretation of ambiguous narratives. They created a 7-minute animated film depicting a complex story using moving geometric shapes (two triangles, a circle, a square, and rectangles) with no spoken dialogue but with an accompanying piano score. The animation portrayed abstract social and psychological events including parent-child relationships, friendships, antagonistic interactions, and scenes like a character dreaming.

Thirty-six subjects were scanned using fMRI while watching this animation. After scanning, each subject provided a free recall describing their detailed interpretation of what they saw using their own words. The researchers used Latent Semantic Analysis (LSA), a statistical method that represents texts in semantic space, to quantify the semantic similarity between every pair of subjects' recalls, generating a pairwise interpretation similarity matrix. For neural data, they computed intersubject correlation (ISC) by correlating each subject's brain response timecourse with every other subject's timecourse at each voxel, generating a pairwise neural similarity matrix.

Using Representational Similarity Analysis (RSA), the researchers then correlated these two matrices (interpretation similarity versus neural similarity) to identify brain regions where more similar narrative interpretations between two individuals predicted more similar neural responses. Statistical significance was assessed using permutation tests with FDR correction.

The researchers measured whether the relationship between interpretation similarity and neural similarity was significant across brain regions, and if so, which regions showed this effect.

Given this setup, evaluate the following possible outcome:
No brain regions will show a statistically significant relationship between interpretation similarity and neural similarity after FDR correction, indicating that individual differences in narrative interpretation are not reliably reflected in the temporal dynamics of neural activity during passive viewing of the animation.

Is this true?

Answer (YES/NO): NO